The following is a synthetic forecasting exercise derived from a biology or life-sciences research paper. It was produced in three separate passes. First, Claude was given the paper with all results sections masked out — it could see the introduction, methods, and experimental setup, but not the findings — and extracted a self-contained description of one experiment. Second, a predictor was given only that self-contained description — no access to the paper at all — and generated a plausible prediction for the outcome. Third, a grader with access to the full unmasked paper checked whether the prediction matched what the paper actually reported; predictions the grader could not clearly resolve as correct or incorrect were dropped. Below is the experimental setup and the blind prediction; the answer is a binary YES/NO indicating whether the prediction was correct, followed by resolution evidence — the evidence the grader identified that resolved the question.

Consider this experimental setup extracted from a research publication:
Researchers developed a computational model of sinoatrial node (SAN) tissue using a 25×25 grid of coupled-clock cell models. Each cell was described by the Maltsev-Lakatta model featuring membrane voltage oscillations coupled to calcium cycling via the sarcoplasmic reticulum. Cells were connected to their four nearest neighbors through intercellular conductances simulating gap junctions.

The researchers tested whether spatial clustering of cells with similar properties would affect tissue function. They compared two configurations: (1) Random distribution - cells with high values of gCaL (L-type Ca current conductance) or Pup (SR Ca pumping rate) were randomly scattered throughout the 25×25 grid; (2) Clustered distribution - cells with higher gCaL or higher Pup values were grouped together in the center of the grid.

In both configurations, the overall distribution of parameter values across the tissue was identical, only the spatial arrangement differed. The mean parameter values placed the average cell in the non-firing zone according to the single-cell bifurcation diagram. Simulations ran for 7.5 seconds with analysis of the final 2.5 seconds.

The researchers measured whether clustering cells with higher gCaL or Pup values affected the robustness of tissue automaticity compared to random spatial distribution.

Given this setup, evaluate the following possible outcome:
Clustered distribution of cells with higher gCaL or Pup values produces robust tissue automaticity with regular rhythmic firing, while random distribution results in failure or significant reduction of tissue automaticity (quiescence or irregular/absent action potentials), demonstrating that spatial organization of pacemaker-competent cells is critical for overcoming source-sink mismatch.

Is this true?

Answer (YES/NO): YES